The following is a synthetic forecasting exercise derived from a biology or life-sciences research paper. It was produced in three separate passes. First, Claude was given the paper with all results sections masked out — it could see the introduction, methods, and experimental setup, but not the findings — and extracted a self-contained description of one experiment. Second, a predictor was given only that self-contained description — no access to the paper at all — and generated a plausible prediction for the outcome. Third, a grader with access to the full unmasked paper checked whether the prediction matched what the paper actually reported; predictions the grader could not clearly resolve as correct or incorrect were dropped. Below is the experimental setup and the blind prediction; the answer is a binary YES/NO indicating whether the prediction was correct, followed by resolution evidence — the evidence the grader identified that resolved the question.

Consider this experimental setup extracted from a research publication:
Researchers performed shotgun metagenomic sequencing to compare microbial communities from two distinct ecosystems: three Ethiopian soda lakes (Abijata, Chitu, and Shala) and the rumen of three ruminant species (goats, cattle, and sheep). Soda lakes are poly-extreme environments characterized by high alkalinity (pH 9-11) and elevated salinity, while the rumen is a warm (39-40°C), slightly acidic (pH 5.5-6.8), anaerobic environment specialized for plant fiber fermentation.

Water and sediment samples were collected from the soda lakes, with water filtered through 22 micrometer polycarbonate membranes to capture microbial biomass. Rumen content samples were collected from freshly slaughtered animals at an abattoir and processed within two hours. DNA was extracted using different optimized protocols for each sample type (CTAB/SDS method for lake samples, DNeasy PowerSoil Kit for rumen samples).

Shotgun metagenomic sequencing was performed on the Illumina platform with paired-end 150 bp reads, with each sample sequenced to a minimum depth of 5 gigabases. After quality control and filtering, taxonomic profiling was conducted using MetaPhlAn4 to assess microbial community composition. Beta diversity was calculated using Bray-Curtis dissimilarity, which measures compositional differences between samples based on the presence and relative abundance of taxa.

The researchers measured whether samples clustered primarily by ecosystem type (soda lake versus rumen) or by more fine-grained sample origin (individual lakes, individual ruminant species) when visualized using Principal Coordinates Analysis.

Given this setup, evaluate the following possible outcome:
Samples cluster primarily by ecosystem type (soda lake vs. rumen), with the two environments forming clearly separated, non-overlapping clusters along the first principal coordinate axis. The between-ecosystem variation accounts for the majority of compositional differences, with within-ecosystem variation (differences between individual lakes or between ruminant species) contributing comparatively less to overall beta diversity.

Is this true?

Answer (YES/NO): NO